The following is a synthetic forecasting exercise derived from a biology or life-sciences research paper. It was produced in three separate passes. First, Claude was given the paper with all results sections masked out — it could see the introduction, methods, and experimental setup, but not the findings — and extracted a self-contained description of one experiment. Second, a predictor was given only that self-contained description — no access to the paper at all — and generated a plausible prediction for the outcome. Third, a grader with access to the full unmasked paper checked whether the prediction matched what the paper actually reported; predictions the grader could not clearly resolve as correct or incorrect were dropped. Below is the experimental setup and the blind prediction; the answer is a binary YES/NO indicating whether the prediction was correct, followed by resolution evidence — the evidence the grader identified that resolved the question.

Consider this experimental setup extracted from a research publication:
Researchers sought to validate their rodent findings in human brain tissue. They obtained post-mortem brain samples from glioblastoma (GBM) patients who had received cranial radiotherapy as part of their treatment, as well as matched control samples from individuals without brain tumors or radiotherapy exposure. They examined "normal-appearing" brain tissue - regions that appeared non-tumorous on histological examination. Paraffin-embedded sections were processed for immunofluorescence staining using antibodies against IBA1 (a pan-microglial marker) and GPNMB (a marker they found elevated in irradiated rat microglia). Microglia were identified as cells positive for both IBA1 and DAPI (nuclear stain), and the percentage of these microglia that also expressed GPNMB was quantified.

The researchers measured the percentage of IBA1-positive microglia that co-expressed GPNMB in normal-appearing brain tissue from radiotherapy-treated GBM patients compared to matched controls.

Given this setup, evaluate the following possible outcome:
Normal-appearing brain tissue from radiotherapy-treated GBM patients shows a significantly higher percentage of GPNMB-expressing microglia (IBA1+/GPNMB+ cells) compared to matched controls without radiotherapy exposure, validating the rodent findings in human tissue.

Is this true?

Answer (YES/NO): YES